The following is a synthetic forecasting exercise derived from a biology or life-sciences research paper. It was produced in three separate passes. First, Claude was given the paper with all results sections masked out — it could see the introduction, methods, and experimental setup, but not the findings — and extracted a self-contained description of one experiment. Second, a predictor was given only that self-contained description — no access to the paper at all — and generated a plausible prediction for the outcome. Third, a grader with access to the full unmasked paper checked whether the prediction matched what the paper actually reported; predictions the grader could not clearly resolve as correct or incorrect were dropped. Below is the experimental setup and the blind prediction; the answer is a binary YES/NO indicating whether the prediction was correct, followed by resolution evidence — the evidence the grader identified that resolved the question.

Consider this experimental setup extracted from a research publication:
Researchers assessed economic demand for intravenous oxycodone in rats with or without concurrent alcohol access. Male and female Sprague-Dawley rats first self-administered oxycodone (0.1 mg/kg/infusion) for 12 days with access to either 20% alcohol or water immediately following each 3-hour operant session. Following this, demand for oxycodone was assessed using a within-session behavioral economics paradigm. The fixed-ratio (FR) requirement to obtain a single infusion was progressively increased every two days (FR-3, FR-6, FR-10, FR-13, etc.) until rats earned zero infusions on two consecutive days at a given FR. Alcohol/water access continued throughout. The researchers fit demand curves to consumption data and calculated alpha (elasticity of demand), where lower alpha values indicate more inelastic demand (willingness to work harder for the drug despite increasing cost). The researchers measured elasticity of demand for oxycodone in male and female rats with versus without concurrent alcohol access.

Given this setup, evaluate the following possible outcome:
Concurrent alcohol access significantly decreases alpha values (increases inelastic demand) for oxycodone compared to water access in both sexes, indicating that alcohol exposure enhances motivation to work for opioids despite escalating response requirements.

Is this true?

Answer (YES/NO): NO